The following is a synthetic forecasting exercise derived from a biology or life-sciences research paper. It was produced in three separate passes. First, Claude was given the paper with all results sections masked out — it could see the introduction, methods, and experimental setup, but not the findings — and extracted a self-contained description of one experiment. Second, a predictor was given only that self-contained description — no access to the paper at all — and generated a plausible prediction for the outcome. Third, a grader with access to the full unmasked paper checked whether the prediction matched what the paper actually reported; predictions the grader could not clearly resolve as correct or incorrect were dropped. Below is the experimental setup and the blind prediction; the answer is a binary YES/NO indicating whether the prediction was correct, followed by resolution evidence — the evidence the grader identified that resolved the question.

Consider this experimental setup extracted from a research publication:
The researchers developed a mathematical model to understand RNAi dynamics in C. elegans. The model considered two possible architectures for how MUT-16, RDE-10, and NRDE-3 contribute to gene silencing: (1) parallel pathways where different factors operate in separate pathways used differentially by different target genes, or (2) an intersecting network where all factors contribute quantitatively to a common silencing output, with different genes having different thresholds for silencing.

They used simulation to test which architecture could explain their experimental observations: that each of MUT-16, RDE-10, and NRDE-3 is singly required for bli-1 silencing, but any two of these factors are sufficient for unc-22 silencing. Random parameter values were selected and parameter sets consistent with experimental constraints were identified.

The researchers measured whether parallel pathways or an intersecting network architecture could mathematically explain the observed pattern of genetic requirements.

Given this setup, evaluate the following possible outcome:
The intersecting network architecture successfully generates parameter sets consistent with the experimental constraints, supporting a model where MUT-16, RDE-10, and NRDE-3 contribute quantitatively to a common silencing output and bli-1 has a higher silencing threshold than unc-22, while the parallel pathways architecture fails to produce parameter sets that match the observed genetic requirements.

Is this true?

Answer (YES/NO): YES